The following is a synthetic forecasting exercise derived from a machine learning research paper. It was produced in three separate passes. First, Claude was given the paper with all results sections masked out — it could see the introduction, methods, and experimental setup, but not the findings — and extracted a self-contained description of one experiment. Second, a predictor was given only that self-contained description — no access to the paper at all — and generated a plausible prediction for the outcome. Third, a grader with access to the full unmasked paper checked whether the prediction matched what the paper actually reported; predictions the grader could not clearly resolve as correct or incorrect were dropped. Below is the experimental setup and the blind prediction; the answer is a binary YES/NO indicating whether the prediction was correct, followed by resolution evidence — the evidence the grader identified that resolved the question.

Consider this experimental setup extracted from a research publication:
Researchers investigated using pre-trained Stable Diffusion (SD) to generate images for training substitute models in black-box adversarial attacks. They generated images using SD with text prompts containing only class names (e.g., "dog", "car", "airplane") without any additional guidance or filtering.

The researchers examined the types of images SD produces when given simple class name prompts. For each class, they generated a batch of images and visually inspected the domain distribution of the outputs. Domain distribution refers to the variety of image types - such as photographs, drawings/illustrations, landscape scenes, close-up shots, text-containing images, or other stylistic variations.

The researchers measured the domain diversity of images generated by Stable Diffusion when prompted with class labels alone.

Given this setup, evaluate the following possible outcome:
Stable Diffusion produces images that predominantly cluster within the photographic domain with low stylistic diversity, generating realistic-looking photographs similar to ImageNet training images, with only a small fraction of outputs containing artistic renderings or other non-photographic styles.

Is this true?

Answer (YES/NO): NO